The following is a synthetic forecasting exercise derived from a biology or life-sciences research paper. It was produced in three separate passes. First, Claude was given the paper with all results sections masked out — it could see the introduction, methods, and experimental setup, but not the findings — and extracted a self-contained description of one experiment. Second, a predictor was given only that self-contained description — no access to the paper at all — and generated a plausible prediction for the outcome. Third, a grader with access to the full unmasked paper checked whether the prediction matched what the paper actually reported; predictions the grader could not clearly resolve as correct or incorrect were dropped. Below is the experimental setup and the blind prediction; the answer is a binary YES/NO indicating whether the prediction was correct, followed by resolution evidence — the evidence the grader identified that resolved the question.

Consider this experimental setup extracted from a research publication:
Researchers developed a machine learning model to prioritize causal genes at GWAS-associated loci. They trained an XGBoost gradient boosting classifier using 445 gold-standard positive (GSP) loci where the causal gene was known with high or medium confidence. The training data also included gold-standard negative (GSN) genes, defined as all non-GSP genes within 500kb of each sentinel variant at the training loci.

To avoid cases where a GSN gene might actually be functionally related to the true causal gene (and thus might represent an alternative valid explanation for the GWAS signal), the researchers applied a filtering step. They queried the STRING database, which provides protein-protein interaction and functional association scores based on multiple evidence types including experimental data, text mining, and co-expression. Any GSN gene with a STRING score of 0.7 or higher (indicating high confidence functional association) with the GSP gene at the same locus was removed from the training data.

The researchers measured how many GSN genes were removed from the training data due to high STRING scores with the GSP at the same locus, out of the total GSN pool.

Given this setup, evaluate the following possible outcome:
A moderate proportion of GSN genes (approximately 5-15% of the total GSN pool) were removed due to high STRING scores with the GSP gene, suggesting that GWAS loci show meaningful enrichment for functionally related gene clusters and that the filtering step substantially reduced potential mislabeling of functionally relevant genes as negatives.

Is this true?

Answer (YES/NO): NO